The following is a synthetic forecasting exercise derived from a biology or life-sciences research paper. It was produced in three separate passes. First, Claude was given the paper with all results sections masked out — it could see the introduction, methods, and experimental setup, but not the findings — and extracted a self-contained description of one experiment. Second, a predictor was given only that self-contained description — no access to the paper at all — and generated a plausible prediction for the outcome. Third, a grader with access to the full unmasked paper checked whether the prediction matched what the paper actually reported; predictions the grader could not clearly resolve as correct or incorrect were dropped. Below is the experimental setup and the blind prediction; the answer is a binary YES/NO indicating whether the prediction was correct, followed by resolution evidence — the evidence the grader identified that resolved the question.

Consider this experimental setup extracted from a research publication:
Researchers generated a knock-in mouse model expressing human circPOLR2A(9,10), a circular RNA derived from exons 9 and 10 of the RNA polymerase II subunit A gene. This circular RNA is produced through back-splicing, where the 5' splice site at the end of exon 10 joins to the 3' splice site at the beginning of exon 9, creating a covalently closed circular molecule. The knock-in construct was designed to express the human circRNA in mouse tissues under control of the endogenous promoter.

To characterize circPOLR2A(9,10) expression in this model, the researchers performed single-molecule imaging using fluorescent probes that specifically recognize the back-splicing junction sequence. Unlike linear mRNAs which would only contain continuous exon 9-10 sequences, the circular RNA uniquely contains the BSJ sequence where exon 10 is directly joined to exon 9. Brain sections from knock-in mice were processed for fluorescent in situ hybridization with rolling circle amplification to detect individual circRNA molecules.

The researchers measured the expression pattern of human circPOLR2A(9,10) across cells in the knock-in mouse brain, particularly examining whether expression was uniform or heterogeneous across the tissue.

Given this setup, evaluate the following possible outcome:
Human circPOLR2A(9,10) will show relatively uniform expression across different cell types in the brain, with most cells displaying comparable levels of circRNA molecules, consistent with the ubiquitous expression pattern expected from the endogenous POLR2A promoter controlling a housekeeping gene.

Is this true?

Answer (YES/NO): NO